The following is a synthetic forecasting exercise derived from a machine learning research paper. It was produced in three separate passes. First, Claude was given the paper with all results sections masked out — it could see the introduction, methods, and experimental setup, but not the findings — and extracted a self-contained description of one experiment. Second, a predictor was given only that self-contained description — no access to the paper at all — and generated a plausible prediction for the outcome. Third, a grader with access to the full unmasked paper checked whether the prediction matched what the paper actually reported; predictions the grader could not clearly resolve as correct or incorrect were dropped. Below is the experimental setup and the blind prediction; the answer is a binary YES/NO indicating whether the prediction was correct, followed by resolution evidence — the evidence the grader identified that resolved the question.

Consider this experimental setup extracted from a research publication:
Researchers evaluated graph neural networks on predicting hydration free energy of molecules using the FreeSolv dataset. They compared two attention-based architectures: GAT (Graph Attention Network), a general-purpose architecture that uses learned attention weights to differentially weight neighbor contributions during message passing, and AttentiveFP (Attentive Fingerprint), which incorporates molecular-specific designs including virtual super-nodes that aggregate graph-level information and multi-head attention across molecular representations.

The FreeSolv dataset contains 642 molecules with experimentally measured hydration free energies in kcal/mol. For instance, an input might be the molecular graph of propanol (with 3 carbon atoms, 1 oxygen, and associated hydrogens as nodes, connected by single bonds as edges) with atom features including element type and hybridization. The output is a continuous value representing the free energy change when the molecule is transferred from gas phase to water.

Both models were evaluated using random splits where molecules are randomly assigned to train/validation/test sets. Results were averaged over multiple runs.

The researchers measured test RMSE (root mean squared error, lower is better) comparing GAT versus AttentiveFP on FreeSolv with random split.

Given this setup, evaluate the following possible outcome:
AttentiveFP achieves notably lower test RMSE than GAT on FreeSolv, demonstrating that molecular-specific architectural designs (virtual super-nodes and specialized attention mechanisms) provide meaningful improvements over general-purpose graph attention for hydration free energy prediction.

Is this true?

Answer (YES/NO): YES